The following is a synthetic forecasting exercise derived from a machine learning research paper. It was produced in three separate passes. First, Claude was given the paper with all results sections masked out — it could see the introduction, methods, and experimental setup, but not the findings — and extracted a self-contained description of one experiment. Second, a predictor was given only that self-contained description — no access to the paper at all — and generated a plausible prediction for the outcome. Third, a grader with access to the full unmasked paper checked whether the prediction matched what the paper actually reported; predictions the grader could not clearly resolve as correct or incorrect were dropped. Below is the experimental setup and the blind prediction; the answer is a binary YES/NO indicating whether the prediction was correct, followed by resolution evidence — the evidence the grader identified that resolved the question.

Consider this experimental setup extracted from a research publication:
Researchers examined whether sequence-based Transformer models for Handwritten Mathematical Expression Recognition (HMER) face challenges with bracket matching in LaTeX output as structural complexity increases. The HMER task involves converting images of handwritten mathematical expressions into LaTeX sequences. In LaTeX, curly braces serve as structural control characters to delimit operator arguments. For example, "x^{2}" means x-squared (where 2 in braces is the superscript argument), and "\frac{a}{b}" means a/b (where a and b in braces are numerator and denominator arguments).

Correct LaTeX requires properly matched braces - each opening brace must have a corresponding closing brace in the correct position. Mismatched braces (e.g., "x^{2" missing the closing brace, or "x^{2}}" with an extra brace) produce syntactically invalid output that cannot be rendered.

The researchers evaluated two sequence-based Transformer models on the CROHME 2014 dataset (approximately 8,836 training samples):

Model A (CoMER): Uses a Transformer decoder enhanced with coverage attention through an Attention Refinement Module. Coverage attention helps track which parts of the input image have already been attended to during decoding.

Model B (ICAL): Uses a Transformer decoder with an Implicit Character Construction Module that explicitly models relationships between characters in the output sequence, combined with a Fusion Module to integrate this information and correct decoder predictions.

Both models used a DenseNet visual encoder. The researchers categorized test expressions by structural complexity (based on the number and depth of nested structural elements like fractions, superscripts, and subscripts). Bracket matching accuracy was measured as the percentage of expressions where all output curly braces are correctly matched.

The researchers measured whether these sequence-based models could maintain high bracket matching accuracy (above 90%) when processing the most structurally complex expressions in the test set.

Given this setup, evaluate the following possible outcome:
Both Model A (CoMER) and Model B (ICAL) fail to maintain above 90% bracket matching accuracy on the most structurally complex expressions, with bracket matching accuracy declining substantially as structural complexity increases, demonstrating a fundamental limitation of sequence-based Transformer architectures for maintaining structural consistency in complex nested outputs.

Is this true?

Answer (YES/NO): YES